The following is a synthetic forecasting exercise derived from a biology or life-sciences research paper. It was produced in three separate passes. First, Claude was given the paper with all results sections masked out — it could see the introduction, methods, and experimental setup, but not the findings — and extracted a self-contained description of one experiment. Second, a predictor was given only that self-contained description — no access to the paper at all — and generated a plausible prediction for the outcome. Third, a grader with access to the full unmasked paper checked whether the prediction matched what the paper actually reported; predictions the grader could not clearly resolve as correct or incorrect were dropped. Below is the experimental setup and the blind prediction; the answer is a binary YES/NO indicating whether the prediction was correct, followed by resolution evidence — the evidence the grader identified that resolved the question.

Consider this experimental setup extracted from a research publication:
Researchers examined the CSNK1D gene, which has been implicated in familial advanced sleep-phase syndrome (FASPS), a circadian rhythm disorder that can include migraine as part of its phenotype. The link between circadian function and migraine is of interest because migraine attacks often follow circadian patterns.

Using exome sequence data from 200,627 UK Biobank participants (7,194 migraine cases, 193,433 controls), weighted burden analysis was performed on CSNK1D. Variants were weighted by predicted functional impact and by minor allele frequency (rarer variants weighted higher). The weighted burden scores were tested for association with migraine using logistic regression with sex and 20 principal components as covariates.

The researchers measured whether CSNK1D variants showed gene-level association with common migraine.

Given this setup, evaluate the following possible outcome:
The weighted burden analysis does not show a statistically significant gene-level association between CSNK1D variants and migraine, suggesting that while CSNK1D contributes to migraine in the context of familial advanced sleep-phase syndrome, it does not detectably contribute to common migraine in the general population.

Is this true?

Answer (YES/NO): YES